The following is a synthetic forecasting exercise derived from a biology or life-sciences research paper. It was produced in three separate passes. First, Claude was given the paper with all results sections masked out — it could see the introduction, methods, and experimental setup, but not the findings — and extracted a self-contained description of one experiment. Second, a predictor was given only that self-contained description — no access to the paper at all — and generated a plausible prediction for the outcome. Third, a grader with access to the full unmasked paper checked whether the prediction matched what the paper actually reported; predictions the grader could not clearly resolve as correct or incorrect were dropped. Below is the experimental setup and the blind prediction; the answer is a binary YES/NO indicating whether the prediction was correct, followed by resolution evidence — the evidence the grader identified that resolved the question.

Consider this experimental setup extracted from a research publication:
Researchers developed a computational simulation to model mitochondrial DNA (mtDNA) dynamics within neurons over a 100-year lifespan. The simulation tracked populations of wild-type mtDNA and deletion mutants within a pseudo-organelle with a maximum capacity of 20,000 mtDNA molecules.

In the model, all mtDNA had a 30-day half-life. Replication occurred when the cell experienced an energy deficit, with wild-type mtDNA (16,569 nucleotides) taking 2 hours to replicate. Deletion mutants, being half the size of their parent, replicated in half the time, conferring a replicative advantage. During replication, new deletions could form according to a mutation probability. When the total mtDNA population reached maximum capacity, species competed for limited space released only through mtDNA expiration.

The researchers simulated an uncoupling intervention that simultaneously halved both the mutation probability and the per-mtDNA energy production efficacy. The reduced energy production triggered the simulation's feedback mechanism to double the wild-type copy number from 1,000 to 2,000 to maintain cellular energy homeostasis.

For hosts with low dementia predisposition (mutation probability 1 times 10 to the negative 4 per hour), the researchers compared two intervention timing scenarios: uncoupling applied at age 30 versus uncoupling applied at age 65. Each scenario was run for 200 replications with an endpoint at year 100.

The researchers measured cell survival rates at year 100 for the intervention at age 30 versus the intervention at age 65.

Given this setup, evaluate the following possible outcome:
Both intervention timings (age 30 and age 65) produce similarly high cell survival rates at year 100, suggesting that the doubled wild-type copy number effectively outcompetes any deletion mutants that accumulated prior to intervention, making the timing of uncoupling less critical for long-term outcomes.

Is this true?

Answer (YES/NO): NO